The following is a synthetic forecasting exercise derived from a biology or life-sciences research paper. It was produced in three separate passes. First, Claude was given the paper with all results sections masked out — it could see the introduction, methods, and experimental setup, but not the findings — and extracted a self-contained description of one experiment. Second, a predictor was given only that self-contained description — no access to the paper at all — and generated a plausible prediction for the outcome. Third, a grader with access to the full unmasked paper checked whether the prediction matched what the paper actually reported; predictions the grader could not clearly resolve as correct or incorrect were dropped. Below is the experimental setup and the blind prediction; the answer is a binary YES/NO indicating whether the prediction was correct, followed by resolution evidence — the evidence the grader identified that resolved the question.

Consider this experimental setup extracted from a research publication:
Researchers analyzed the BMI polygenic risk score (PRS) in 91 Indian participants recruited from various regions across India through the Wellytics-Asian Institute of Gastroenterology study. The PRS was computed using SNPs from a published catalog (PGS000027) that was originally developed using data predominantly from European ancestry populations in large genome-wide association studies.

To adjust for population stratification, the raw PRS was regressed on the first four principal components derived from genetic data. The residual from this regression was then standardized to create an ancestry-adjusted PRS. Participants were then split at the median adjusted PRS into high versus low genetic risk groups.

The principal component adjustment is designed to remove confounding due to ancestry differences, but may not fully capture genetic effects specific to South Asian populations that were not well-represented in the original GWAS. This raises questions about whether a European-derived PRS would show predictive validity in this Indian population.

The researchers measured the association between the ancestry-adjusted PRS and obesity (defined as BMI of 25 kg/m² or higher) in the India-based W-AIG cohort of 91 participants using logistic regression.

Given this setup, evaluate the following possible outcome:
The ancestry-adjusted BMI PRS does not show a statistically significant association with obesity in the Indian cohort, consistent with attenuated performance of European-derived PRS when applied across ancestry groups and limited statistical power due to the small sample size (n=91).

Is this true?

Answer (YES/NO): NO